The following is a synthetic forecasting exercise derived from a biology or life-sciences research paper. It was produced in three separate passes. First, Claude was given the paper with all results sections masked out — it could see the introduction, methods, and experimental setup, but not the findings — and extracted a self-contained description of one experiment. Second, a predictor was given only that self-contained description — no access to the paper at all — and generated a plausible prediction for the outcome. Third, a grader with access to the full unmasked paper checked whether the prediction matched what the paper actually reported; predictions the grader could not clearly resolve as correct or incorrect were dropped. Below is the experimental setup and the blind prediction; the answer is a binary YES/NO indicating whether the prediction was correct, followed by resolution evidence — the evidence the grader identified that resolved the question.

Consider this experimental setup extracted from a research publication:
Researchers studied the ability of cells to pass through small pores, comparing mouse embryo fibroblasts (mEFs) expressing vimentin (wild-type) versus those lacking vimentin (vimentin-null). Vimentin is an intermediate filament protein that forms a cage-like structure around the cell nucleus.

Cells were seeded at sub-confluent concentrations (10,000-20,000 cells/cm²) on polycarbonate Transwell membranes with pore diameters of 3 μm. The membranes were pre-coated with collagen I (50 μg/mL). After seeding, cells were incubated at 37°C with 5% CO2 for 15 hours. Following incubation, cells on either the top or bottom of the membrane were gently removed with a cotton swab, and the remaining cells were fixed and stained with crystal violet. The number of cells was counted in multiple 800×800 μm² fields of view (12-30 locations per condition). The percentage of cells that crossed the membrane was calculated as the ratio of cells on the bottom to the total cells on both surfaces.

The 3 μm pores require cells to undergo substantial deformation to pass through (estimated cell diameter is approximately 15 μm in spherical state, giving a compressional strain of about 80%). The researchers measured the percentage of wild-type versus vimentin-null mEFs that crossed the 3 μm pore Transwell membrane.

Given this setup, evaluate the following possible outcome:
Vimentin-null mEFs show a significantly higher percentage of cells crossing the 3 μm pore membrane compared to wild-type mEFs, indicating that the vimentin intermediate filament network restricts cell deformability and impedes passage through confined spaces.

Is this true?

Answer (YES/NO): YES